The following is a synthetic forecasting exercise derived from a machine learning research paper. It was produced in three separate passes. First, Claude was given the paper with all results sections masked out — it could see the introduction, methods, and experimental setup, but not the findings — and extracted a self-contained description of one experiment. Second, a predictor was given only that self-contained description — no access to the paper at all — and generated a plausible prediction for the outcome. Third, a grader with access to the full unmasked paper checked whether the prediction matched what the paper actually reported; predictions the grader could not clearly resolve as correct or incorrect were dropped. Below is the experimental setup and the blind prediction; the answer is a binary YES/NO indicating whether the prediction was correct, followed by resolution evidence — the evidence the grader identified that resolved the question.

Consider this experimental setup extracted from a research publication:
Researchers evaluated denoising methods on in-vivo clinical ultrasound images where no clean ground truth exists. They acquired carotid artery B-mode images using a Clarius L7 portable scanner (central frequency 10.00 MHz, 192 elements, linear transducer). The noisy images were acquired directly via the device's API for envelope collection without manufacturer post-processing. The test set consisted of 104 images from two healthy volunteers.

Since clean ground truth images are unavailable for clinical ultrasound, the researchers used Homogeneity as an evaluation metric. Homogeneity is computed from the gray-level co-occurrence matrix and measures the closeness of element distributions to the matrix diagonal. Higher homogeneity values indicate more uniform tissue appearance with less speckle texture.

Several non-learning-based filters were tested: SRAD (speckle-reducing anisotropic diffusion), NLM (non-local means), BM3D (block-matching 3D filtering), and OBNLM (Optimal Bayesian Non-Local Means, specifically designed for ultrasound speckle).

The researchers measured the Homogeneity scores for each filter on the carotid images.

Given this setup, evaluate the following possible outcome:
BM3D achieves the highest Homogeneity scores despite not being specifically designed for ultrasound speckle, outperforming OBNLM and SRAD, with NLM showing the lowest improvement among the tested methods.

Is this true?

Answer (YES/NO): NO